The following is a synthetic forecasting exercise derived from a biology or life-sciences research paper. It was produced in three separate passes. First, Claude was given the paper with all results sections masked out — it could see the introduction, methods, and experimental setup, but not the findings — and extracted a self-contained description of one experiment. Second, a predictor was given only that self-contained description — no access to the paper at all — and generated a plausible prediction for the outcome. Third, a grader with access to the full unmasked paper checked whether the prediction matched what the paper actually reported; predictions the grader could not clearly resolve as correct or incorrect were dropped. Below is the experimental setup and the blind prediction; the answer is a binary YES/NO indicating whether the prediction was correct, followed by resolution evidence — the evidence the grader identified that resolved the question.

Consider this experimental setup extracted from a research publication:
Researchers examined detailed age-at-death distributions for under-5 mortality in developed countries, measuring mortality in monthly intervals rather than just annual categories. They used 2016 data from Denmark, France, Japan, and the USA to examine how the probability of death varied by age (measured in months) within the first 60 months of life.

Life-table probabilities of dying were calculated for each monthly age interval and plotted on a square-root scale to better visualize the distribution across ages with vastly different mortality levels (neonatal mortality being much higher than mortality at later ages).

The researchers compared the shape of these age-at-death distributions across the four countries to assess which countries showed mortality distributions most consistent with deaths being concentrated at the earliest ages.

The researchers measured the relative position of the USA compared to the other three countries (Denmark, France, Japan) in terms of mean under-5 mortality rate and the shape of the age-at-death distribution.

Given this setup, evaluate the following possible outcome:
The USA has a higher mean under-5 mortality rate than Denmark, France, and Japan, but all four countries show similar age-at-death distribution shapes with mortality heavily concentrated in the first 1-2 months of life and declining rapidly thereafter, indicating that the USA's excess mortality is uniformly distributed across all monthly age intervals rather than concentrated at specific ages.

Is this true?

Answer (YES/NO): NO